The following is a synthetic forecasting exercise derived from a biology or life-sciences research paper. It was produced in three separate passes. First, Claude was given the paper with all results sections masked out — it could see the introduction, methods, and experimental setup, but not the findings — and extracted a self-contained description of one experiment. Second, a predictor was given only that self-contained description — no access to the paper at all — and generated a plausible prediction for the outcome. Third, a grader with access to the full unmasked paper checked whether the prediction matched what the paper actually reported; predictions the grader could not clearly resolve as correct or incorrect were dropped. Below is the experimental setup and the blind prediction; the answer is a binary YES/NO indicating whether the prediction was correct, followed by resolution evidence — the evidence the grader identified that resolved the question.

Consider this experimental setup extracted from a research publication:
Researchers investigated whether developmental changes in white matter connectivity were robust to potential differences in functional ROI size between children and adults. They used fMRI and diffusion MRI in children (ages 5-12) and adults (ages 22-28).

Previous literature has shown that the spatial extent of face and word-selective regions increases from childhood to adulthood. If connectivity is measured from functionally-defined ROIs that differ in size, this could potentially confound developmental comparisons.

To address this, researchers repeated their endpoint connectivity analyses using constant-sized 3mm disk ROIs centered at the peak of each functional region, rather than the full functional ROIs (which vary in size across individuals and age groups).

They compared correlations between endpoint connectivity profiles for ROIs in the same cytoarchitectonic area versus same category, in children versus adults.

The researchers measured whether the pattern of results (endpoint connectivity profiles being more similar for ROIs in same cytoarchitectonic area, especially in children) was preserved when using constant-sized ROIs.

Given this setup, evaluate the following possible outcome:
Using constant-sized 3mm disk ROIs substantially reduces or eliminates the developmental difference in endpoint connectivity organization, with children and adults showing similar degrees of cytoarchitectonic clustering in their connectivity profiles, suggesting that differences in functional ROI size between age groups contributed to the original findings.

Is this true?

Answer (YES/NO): NO